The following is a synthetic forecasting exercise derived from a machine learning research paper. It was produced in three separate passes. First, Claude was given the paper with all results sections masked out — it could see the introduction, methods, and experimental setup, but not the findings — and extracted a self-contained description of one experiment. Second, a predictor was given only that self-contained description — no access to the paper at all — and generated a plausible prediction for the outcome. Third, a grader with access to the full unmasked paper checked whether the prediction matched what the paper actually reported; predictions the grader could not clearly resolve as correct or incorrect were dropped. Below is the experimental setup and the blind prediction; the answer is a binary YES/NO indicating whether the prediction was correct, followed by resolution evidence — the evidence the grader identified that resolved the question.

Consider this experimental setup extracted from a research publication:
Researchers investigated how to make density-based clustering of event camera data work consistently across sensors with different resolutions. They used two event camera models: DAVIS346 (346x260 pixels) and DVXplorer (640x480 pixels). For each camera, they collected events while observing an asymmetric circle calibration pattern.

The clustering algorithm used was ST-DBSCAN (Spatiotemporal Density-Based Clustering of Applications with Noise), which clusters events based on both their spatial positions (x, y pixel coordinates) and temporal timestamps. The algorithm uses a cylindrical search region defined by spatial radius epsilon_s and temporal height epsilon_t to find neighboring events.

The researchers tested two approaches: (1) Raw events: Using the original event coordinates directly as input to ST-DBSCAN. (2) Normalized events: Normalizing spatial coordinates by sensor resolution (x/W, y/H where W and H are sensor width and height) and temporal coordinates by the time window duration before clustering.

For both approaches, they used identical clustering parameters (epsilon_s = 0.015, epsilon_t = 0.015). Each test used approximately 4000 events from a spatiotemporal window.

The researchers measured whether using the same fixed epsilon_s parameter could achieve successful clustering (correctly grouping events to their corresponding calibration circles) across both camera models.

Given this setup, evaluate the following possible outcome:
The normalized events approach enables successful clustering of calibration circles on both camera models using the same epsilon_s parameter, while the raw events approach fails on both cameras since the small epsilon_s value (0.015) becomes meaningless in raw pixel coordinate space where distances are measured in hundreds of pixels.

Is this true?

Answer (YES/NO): NO